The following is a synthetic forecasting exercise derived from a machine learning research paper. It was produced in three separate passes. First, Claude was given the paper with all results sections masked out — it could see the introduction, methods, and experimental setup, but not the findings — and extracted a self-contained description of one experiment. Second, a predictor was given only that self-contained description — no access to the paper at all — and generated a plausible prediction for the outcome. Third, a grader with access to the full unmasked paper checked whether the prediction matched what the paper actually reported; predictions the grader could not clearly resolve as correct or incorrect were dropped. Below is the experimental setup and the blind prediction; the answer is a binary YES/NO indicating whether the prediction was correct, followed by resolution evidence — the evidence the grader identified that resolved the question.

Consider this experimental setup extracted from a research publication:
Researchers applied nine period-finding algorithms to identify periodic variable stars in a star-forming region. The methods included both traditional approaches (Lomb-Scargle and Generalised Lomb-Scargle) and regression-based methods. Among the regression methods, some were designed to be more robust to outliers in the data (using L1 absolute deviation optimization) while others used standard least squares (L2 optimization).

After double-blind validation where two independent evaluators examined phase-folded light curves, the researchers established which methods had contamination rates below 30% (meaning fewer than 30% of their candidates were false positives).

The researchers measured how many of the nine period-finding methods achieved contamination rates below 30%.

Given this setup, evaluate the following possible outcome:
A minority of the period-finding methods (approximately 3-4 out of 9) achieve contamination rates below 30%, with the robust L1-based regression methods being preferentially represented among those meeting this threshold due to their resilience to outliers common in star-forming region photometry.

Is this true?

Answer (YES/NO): YES